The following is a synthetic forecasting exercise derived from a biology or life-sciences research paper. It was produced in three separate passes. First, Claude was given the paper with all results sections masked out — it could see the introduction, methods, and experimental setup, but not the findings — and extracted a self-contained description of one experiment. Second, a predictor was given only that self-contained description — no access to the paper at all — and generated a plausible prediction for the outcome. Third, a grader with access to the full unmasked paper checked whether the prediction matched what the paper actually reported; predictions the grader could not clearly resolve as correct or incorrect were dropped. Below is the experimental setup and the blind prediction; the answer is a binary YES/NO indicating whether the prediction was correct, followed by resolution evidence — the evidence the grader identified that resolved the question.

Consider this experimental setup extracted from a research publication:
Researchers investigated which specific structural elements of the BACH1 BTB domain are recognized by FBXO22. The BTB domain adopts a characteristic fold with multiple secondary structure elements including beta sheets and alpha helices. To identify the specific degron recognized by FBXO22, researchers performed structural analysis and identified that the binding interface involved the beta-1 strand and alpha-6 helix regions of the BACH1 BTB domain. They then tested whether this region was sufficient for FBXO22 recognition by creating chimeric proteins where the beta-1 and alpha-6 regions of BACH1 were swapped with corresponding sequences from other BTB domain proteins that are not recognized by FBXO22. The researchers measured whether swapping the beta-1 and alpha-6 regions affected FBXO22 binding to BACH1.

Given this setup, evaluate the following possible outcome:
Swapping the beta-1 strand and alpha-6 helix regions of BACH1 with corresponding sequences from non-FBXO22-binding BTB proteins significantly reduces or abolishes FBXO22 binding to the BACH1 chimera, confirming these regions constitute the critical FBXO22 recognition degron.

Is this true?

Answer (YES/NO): NO